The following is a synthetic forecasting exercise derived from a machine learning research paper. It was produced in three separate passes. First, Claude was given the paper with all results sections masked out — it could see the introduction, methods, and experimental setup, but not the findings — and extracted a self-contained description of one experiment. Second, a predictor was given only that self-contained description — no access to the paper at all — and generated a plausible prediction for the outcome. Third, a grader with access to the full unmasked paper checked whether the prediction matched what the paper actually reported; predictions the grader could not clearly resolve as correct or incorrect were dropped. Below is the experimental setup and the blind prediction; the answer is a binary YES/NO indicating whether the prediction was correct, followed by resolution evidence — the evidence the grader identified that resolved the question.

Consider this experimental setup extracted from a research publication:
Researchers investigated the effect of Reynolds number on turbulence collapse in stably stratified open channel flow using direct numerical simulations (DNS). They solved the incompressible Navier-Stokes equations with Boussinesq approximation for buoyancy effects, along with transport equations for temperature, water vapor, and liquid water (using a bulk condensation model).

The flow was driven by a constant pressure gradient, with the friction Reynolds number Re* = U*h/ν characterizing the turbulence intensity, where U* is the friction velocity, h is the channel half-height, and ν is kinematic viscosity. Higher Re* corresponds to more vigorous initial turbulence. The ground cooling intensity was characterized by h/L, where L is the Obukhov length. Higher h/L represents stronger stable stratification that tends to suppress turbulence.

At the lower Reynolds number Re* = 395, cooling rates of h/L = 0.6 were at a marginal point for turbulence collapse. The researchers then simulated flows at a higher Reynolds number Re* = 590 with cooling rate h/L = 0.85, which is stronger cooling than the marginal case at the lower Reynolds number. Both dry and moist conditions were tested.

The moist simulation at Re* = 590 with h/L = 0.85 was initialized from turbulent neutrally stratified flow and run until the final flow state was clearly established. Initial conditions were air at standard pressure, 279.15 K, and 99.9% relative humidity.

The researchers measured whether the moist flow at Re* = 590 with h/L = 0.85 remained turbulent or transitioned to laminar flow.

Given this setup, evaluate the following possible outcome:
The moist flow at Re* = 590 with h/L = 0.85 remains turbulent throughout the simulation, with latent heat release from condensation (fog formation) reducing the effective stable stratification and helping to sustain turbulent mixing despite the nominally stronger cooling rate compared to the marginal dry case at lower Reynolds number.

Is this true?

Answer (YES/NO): YES